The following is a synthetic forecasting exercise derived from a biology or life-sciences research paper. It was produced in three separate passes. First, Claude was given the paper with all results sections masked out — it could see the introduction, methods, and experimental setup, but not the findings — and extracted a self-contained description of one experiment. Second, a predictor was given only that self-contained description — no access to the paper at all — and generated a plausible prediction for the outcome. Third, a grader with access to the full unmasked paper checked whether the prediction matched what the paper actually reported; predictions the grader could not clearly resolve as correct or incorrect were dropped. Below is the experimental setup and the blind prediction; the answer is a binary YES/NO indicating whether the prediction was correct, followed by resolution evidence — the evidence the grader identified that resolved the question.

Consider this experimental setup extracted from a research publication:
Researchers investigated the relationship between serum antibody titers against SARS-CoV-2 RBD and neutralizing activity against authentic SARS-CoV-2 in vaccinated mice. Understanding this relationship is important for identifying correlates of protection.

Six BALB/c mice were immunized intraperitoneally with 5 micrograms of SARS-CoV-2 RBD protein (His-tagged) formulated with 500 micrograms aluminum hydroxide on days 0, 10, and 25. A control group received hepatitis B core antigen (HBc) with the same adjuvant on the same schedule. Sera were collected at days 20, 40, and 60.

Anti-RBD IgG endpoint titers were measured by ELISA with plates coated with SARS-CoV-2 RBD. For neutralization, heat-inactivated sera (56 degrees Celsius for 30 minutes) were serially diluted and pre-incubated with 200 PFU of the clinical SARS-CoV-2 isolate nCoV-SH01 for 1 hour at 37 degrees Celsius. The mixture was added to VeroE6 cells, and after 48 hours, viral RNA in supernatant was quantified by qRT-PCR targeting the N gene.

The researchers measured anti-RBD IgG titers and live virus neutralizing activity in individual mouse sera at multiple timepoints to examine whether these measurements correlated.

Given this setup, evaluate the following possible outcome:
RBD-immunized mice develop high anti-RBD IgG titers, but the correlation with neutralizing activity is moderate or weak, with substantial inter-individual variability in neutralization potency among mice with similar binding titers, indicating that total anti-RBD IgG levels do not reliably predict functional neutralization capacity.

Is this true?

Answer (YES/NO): NO